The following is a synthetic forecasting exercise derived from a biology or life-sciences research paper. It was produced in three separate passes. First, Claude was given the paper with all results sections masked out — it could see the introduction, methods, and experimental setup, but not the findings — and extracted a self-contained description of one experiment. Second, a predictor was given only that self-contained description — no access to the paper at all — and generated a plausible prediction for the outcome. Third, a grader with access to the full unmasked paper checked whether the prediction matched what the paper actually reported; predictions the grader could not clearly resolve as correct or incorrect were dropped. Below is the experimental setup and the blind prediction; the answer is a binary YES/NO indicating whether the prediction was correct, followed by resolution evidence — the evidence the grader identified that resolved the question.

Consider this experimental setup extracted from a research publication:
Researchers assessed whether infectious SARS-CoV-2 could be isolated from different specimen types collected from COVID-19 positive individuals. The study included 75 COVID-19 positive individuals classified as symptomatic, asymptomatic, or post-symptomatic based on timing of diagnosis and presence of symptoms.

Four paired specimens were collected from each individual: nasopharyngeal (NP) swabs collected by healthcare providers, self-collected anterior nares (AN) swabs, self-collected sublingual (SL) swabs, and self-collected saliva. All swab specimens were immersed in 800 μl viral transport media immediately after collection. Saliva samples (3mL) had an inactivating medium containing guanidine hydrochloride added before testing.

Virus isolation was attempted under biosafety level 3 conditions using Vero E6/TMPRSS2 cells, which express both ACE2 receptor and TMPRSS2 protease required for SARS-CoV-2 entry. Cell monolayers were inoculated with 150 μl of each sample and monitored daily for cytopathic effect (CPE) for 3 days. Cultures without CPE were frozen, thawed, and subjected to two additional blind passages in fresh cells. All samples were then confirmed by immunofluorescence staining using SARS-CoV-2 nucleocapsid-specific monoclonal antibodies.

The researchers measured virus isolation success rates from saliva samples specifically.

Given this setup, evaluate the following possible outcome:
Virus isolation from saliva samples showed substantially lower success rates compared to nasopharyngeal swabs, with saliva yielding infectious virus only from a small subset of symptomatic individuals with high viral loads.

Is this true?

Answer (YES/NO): NO